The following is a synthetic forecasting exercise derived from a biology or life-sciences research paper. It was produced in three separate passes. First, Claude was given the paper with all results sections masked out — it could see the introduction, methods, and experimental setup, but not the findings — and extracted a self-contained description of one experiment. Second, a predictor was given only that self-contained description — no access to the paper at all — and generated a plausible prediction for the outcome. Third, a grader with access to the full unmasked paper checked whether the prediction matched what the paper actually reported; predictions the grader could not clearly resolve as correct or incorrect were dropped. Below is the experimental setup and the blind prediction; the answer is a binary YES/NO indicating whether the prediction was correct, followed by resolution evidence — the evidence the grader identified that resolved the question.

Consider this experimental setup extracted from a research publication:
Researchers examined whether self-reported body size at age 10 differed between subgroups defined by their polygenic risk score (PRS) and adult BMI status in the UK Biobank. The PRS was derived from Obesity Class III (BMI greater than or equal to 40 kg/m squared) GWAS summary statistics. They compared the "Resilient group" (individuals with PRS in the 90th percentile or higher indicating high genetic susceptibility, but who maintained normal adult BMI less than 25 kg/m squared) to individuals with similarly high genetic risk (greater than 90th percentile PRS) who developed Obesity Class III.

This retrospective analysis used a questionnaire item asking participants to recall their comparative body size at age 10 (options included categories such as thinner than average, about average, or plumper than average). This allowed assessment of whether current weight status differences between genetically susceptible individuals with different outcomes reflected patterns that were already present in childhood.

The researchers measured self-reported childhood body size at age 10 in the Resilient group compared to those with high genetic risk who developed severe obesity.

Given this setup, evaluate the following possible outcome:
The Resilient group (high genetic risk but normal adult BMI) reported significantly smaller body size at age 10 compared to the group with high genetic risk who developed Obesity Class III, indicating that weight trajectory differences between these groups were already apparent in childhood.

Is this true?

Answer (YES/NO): YES